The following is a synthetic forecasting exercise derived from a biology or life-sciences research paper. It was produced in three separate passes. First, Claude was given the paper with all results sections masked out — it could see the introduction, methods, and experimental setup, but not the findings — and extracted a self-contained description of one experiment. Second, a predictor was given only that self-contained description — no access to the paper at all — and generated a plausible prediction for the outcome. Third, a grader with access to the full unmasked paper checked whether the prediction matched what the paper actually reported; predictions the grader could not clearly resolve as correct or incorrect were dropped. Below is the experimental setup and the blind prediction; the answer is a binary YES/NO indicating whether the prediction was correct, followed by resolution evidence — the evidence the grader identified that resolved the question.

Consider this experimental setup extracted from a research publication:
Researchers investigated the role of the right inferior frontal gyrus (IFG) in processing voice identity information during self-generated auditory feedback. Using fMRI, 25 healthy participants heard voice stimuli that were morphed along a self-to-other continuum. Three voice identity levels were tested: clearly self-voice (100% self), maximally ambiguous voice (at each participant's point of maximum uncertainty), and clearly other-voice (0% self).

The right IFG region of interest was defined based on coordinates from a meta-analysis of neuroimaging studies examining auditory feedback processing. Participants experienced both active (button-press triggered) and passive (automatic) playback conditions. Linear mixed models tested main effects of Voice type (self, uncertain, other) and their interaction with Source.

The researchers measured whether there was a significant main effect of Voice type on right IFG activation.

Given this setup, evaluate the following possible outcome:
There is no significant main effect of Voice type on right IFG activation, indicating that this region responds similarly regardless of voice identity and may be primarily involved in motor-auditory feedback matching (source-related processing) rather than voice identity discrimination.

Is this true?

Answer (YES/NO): YES